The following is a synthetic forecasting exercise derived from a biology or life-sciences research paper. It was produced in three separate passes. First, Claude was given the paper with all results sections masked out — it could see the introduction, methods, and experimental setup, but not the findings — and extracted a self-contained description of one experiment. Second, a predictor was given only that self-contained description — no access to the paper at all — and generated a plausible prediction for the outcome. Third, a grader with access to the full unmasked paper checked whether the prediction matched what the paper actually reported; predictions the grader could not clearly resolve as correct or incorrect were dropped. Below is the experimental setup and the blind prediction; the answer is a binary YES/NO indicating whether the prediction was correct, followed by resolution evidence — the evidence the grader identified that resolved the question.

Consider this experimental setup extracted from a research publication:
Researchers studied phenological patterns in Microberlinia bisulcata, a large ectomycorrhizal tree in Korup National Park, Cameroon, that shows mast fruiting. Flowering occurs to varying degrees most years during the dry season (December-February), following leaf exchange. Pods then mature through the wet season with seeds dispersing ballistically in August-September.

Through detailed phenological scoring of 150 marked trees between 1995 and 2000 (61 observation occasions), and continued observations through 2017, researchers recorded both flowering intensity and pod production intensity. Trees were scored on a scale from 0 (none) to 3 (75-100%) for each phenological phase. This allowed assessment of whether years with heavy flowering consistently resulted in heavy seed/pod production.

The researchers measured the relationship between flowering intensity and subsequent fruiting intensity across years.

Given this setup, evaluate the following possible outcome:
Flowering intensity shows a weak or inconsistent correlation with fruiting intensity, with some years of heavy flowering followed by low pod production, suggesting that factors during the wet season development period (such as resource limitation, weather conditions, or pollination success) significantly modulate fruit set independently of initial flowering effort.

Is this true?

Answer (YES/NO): YES